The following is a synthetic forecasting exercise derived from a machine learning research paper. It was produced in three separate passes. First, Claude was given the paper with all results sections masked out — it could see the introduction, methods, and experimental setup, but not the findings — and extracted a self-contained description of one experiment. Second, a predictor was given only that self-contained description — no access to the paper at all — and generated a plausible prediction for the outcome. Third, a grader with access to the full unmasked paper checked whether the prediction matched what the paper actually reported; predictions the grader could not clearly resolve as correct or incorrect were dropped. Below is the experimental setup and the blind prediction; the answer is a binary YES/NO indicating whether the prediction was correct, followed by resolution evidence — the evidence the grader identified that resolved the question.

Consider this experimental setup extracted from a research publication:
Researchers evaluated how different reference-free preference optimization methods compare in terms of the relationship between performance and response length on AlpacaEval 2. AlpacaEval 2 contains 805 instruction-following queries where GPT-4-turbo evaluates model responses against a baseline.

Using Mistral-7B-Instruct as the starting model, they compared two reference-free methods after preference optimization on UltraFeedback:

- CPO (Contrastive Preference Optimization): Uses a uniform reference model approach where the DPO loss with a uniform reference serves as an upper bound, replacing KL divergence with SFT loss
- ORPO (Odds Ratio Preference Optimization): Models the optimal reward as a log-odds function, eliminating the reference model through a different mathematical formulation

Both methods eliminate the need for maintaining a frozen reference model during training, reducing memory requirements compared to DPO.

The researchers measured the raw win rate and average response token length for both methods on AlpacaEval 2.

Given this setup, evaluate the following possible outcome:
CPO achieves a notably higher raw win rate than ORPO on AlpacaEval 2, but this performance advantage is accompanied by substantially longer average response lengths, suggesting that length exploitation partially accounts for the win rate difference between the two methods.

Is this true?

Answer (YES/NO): YES